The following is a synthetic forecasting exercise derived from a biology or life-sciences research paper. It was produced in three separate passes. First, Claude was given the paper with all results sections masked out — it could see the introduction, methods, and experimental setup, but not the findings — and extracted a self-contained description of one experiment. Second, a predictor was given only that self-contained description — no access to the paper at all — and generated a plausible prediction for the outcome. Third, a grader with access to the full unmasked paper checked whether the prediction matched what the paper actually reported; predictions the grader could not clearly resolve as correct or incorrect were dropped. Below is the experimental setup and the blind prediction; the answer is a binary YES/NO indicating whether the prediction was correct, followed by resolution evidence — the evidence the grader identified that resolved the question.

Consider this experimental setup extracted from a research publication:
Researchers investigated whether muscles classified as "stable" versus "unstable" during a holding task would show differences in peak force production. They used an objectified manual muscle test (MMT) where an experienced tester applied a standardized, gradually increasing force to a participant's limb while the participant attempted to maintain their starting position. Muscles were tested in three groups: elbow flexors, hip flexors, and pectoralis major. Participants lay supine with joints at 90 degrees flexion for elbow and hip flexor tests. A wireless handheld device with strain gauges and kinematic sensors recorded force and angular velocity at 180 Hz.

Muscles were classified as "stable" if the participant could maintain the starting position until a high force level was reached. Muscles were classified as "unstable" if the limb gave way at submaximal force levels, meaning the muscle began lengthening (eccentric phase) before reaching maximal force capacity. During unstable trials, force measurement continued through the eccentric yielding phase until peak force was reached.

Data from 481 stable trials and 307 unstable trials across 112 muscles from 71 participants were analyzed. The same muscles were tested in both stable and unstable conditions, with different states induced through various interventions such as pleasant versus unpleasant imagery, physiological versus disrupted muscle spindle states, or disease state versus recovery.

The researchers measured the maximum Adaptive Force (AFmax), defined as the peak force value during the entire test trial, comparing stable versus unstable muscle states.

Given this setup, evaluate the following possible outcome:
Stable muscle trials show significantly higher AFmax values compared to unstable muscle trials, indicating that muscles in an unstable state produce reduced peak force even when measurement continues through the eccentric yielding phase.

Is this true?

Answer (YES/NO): NO